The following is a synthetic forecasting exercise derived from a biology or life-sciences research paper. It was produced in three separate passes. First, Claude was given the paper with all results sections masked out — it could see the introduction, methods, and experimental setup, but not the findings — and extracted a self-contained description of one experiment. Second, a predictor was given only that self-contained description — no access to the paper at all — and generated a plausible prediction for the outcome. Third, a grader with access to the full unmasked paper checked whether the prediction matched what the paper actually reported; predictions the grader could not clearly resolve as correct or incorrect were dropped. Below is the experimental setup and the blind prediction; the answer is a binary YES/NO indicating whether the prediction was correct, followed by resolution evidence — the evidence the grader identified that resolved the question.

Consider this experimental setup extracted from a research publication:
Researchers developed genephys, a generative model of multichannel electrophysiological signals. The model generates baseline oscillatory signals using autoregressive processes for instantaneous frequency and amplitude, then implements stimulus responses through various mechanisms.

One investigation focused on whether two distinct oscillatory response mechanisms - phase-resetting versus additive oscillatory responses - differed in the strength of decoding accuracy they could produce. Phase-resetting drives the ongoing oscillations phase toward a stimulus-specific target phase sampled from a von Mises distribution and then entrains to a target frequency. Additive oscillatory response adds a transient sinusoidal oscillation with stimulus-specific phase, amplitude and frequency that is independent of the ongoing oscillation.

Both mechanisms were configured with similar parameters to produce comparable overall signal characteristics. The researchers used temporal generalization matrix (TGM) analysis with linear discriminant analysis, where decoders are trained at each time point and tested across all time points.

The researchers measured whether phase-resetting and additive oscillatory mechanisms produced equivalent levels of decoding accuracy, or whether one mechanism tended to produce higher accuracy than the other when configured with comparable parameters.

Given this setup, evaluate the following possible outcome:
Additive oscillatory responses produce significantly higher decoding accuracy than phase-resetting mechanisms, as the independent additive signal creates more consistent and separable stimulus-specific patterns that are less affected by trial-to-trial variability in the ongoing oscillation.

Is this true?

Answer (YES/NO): NO